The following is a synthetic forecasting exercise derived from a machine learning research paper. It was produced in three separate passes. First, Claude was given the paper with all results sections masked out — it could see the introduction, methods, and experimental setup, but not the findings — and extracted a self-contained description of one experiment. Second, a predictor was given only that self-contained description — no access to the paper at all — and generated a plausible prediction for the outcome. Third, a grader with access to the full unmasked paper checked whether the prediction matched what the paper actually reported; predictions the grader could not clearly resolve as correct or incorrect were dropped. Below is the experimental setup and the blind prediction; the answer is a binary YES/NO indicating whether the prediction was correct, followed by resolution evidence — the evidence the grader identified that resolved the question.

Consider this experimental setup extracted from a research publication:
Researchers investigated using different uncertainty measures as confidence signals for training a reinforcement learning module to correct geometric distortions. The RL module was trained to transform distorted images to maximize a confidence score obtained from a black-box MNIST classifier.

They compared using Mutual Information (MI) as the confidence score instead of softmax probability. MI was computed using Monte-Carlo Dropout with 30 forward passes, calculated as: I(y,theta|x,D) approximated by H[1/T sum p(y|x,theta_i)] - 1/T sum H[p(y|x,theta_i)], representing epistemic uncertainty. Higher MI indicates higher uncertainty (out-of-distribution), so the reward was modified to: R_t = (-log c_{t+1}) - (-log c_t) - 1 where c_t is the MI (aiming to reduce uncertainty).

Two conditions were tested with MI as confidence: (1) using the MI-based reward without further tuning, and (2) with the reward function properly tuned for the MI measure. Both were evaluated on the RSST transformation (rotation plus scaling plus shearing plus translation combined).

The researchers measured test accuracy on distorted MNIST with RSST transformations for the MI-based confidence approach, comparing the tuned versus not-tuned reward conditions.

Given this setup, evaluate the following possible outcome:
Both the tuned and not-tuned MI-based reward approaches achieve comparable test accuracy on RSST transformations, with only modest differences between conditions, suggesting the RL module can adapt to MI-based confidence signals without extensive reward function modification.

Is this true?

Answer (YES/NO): NO